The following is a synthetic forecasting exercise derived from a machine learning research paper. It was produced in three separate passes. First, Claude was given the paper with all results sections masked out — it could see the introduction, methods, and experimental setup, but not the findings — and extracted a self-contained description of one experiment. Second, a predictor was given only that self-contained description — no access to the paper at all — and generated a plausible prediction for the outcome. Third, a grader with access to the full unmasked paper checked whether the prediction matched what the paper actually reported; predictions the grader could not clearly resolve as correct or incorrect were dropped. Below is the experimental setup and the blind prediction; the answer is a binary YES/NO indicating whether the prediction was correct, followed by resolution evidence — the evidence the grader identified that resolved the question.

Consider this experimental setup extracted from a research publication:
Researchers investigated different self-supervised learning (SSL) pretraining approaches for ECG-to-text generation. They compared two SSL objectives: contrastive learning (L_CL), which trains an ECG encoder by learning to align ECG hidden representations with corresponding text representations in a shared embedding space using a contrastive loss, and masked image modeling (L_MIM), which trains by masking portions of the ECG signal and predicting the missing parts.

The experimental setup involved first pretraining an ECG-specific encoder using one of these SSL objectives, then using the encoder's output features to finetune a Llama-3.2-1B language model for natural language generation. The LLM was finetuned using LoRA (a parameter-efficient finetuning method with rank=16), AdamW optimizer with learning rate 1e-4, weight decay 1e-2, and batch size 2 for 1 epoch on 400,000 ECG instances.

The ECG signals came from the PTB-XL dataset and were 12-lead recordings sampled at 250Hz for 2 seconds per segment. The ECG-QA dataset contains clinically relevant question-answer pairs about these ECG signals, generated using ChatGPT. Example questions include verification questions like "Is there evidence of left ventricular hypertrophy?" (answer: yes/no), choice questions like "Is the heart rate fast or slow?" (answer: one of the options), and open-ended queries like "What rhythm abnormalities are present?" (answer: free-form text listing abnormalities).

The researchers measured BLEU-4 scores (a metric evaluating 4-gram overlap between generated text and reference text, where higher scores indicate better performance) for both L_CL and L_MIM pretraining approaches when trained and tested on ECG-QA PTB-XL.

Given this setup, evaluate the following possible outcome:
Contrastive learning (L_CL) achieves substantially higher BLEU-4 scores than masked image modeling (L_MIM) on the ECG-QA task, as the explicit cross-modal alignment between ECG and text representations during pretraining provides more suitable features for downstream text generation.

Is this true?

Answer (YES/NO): NO